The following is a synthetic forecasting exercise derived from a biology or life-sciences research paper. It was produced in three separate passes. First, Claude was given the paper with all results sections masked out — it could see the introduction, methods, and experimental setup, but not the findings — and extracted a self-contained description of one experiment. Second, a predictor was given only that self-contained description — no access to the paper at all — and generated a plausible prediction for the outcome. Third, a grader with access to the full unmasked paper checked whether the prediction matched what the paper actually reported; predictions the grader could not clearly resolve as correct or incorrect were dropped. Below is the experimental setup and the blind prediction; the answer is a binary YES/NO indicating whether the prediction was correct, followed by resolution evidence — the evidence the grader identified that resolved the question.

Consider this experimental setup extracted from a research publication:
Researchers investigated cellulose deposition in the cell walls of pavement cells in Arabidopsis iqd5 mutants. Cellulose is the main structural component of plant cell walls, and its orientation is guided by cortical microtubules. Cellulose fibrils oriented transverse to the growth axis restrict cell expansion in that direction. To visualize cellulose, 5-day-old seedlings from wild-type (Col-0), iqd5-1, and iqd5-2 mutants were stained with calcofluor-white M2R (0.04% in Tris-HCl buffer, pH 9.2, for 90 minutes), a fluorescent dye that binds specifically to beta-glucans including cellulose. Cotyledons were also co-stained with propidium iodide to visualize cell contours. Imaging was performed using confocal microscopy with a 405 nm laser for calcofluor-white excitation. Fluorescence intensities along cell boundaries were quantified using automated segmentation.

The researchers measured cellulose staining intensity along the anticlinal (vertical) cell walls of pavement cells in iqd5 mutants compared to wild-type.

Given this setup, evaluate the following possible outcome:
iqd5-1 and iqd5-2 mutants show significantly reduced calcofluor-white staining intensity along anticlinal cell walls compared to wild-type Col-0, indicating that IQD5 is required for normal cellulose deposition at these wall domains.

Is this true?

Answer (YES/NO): YES